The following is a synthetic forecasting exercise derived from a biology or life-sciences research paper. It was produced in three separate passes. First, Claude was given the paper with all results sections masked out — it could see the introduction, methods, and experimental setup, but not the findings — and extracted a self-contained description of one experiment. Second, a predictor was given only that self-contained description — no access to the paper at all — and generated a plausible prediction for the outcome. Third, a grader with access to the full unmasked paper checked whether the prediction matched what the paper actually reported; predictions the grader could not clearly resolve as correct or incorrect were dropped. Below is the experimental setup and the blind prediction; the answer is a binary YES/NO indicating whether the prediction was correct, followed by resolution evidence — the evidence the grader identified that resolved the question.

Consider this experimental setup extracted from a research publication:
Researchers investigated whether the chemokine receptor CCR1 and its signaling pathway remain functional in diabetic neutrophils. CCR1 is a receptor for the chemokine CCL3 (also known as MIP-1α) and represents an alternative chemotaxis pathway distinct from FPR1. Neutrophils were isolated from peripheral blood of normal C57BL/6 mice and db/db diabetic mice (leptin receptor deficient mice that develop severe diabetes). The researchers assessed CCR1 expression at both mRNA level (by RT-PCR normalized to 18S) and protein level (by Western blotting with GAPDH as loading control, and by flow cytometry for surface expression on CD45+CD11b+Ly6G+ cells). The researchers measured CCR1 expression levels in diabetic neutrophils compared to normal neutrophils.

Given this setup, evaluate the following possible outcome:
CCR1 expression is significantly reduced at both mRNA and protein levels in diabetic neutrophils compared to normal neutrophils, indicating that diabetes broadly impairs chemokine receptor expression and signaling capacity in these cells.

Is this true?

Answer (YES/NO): NO